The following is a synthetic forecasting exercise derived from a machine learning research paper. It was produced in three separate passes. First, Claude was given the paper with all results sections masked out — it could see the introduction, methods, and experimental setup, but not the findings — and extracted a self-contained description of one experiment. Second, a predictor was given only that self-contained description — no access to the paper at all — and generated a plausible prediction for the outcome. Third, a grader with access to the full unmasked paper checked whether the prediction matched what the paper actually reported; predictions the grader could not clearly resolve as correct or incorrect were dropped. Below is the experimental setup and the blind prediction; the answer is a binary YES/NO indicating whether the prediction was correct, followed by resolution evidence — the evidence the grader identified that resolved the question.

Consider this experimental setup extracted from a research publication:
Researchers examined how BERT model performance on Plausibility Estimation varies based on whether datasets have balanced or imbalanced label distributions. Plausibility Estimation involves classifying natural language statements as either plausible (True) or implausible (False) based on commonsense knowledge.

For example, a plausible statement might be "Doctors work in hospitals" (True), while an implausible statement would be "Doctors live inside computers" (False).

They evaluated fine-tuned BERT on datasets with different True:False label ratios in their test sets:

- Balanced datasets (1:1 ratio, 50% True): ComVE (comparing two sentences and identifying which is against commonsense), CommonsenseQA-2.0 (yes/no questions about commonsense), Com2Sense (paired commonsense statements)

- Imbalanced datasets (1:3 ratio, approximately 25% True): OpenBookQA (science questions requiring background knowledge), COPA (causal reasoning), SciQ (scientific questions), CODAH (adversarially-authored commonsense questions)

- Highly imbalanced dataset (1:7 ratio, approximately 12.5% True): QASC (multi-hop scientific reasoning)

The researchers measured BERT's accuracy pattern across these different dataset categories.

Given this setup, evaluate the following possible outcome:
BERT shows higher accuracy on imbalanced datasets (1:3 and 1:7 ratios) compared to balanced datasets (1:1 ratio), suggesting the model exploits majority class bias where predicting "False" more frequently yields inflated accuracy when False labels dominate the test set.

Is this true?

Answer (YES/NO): NO